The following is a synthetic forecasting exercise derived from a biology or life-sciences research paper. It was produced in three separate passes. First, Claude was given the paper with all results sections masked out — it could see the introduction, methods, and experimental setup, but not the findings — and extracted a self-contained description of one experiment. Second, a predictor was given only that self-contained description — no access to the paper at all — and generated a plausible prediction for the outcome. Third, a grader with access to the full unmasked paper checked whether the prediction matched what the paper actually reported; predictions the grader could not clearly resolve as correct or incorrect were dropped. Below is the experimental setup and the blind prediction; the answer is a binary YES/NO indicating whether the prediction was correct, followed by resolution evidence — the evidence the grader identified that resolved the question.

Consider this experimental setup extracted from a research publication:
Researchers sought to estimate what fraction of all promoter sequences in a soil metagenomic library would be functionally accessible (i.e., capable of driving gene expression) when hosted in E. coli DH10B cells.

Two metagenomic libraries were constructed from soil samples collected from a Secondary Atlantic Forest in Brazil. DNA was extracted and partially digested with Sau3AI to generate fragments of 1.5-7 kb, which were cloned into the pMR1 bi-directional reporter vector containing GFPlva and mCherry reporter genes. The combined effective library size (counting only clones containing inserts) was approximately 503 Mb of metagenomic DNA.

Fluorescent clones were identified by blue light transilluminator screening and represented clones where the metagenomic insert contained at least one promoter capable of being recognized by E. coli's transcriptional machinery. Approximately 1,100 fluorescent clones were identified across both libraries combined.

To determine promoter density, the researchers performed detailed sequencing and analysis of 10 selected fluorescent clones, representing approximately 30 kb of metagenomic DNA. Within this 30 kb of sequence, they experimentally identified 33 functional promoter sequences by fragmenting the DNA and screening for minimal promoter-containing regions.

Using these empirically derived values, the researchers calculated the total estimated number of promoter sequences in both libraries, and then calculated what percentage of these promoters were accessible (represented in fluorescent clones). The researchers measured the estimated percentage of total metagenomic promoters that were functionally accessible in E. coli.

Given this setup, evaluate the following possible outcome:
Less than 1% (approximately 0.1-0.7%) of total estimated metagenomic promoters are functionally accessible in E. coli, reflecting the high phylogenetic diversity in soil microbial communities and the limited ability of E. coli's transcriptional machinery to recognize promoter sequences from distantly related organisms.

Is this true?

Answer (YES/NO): NO